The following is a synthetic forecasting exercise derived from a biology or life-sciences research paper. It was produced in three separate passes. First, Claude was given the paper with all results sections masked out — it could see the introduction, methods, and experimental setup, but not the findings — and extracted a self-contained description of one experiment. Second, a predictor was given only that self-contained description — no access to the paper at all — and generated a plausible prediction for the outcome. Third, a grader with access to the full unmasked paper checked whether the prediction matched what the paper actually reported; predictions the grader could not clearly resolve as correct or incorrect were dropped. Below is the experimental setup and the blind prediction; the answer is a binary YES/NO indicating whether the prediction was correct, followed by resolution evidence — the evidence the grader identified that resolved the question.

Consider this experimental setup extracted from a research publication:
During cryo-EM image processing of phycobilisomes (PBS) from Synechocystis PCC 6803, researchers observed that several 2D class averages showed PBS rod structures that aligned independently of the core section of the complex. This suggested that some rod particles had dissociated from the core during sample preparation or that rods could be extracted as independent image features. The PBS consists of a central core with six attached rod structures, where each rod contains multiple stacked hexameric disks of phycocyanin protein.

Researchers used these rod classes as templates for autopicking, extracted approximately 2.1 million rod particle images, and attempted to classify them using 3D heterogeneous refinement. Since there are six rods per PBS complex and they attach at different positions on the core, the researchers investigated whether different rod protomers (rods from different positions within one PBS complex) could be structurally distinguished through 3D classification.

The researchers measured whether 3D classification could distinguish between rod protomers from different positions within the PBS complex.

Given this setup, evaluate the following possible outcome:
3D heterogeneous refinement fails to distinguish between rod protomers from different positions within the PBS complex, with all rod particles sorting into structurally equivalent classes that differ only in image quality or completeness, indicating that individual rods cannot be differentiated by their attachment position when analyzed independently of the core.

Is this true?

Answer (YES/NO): YES